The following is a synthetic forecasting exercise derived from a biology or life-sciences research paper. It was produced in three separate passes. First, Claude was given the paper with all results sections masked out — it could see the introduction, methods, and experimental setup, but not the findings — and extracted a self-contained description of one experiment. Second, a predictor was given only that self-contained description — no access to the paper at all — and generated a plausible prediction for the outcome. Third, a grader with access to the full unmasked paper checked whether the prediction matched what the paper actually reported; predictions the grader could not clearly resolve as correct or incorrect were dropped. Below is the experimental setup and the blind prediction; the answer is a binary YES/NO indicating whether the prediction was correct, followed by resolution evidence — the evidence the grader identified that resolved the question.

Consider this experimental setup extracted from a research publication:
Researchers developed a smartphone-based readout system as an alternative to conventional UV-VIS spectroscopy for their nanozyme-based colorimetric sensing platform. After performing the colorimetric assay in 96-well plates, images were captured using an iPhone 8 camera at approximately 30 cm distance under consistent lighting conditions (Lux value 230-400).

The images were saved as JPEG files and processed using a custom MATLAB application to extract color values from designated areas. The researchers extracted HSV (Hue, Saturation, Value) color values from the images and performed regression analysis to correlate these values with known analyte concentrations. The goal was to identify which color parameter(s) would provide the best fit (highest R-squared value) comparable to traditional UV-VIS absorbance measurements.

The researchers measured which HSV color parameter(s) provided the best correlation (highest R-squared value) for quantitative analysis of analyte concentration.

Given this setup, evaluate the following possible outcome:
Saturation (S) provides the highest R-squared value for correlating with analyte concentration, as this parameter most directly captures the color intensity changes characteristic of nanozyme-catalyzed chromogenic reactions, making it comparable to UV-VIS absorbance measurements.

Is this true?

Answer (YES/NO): NO